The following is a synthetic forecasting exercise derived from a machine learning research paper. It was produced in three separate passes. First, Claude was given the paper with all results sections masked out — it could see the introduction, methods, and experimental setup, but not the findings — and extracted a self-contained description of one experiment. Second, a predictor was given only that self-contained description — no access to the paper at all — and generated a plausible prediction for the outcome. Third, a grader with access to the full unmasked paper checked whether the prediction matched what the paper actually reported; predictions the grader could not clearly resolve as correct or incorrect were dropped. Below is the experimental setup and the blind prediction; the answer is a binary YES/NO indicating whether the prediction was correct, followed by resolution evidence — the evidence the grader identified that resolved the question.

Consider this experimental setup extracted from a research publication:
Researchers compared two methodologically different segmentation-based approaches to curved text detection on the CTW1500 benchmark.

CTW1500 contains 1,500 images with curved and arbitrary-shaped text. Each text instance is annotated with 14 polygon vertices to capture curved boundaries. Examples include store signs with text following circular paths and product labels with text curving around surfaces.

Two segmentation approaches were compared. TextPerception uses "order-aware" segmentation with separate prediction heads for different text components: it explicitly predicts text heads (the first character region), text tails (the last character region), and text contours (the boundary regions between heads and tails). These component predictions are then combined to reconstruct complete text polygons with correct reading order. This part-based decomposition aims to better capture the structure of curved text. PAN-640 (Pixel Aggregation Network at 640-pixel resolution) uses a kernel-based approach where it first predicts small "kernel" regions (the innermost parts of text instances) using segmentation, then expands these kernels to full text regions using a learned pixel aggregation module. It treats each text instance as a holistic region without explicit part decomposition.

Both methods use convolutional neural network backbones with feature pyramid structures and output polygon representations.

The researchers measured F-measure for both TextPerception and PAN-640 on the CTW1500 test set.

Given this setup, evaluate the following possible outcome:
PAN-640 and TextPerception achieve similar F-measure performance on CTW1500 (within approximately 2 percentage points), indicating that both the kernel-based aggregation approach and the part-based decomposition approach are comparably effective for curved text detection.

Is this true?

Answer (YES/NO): NO